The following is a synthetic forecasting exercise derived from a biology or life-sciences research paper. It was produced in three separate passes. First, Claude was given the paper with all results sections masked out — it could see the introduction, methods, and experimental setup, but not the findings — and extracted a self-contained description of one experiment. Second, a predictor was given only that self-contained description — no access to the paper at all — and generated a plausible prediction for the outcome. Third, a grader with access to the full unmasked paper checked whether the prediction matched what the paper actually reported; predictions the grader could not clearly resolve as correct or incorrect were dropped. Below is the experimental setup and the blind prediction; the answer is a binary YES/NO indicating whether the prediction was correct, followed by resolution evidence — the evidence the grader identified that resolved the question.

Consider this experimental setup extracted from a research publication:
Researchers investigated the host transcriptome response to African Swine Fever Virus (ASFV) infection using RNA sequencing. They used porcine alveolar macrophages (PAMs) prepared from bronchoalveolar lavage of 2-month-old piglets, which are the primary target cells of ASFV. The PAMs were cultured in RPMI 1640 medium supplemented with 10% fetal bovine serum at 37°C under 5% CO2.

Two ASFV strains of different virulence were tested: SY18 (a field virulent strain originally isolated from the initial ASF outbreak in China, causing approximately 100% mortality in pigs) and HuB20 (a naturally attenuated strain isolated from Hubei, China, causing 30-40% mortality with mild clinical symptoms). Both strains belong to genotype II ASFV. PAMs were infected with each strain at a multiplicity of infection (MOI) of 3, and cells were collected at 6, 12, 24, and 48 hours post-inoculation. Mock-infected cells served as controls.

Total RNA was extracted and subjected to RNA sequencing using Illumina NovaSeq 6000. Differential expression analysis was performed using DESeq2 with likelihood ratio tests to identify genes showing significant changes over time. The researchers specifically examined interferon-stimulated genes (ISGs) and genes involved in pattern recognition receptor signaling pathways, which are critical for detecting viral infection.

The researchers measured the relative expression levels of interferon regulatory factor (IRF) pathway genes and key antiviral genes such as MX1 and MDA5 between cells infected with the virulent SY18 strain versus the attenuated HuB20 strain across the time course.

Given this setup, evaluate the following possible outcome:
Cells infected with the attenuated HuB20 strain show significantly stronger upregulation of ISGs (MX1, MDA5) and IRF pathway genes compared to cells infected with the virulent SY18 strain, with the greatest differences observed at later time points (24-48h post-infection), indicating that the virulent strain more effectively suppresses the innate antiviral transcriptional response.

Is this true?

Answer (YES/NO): NO